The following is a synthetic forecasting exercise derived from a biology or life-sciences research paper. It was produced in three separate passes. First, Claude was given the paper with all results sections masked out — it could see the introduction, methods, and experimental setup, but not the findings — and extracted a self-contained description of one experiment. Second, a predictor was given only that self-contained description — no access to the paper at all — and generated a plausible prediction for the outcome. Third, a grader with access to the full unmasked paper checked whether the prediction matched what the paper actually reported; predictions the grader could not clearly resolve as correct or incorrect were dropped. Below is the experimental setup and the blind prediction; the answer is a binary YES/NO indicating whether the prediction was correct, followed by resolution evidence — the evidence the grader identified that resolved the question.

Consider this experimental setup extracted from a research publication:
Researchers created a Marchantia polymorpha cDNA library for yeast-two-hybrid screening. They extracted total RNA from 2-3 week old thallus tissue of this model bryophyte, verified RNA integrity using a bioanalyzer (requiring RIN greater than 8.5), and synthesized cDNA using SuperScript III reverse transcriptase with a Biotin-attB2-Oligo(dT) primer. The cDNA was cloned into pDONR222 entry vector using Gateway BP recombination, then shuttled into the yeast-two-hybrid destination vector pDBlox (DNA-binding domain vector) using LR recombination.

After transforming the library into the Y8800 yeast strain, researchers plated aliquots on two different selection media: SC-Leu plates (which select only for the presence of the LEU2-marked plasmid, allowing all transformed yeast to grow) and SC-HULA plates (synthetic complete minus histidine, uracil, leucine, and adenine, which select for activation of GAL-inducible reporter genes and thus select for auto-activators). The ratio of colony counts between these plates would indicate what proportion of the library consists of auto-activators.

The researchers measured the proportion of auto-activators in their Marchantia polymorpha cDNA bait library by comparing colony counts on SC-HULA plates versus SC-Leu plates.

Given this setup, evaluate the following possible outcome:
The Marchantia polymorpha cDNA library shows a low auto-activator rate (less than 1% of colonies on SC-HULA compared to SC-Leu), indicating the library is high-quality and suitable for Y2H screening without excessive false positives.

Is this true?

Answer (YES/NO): YES